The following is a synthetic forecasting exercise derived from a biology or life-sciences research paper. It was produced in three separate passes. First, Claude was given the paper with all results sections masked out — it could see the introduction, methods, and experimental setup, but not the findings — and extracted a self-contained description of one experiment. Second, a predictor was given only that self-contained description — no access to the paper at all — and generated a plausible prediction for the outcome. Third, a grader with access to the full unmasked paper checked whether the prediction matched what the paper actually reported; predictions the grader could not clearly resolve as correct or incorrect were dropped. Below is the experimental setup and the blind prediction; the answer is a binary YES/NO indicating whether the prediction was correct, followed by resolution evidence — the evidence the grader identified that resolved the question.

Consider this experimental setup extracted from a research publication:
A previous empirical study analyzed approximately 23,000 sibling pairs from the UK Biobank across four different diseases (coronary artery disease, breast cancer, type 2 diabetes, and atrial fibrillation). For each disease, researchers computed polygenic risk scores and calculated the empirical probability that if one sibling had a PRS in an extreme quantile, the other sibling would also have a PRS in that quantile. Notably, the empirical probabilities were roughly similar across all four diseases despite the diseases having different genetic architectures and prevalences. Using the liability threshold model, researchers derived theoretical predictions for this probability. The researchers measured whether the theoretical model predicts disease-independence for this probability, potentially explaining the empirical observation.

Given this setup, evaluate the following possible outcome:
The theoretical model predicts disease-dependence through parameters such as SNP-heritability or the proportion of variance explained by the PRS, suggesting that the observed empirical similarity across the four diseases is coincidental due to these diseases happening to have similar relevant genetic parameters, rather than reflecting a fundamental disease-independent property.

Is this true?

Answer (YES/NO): NO